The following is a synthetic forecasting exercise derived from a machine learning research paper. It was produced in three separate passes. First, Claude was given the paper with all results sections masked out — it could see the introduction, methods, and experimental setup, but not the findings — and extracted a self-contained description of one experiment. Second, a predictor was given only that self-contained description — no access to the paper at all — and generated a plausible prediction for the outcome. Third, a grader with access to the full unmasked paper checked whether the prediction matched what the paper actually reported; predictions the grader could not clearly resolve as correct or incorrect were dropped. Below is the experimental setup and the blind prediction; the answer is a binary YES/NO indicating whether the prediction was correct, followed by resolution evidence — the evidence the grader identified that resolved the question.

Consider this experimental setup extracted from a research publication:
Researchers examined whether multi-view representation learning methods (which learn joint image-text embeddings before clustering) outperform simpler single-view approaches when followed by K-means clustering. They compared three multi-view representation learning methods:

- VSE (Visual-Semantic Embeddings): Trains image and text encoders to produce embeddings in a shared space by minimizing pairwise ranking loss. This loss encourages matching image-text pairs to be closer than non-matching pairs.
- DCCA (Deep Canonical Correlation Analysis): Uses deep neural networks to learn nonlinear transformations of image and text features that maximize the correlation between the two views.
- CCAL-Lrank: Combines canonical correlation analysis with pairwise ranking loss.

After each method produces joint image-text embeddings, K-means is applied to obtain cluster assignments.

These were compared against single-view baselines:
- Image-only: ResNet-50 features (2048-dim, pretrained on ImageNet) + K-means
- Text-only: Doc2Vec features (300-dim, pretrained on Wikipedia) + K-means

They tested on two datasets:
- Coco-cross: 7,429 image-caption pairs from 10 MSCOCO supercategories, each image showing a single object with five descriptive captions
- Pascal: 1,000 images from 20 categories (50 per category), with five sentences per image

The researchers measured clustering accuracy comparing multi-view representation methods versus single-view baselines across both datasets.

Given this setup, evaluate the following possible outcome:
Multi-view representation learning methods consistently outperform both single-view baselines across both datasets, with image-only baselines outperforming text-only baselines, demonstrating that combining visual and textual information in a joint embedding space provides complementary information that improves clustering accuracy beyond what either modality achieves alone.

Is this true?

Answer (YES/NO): NO